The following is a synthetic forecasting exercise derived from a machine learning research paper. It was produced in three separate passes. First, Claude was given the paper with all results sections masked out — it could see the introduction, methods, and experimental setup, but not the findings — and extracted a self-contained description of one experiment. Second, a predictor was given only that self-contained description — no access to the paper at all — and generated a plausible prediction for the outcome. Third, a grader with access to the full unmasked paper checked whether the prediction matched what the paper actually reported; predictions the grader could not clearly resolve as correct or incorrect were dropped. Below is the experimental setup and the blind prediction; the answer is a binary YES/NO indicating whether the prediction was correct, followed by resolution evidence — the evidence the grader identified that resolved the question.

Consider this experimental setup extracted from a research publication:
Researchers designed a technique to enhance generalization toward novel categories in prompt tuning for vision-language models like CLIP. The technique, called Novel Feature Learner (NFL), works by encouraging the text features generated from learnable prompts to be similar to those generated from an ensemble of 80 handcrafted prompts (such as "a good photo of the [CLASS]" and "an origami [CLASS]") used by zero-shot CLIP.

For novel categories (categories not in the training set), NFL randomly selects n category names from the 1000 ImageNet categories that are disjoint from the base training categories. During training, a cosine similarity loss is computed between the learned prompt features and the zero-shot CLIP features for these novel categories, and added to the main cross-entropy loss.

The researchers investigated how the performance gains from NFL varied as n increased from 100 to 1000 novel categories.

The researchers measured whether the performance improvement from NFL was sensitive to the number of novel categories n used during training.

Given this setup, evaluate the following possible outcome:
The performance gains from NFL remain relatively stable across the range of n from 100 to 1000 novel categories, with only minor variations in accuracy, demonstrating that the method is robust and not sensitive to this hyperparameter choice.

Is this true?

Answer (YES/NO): YES